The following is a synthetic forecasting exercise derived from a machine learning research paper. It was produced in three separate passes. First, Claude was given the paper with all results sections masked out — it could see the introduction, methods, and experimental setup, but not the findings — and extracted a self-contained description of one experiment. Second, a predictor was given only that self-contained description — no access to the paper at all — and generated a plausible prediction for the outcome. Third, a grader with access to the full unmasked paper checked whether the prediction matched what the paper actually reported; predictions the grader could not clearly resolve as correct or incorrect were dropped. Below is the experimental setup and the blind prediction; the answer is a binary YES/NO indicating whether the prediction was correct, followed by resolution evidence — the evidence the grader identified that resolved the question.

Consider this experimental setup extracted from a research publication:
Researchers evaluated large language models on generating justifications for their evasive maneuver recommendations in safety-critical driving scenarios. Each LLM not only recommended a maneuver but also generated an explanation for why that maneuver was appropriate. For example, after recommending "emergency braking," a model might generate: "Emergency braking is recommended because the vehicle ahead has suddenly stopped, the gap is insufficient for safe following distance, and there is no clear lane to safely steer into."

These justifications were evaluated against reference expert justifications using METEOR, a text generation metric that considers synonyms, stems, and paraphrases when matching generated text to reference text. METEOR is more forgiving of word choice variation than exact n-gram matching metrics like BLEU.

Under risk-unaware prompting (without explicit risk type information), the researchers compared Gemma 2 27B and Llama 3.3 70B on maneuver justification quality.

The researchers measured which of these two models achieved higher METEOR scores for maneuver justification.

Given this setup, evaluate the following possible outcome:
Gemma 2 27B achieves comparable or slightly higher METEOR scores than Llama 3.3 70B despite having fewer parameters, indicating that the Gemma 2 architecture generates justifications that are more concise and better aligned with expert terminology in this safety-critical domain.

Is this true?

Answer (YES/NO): NO